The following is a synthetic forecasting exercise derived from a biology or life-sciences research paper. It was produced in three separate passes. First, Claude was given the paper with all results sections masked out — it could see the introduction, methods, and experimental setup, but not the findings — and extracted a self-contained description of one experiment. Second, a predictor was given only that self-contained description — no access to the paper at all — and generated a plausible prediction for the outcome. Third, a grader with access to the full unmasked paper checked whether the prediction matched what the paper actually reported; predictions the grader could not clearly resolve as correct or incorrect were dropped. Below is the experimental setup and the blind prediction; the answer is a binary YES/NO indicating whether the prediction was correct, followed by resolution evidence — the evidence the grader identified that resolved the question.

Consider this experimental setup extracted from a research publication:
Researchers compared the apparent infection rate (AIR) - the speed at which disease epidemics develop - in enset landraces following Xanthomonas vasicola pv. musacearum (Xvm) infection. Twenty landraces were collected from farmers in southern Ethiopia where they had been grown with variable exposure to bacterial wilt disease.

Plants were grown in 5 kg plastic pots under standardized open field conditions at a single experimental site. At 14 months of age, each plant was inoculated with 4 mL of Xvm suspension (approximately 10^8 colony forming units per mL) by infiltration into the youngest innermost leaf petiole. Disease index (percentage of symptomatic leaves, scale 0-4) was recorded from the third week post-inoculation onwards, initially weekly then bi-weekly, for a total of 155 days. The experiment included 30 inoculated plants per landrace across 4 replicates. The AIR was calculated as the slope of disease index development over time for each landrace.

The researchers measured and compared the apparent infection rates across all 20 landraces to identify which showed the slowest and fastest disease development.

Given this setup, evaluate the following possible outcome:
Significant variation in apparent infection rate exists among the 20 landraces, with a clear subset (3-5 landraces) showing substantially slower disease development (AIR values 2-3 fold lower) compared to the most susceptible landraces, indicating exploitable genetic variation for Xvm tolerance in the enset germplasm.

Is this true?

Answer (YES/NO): NO